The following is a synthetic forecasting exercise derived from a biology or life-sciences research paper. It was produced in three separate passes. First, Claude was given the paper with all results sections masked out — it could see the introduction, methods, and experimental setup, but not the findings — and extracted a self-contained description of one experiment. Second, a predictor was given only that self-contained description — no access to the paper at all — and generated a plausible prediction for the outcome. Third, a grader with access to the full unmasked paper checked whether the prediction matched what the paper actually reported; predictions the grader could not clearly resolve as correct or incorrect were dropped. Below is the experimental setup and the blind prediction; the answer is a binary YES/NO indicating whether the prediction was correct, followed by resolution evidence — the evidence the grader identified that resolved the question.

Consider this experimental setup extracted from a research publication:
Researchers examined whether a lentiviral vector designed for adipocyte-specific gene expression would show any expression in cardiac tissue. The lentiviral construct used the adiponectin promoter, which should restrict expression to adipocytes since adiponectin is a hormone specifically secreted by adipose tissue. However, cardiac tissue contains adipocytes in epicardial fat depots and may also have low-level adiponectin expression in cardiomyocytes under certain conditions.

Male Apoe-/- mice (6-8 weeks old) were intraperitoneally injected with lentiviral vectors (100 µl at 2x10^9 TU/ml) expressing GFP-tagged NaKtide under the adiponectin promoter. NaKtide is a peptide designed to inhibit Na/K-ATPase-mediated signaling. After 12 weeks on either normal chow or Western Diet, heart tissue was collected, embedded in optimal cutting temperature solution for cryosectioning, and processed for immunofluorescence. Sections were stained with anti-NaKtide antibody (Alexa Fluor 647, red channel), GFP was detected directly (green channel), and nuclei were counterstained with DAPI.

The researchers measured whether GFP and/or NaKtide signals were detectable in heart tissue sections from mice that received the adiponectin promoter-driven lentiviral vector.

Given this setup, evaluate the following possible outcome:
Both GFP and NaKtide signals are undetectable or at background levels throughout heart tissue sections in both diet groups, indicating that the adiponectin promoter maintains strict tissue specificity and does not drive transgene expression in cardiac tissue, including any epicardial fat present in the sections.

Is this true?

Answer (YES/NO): YES